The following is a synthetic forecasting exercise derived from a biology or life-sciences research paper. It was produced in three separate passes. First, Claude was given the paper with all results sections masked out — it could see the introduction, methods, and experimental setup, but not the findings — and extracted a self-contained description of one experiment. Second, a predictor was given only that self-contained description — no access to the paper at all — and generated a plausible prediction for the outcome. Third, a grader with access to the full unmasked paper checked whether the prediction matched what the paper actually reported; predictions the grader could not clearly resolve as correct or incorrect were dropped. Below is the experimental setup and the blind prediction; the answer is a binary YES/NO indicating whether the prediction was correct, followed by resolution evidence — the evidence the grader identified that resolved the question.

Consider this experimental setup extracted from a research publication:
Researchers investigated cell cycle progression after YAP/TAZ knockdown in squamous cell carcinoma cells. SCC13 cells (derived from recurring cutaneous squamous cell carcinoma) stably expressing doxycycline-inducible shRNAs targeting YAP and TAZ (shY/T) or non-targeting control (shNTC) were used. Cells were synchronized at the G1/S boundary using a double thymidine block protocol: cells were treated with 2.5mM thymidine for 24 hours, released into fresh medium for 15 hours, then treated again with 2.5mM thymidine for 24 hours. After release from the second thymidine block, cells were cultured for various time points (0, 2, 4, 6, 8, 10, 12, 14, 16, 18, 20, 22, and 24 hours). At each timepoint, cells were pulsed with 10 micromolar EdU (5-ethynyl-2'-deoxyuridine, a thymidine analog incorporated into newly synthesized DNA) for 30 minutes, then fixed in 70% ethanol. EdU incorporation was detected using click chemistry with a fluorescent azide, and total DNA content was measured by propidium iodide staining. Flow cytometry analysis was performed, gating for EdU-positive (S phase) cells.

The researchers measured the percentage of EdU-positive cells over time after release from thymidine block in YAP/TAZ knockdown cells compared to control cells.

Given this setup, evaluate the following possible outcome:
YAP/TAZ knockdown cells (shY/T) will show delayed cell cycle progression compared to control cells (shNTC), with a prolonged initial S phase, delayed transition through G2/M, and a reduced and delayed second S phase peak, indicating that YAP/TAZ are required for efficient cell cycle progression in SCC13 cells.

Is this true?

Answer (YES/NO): YES